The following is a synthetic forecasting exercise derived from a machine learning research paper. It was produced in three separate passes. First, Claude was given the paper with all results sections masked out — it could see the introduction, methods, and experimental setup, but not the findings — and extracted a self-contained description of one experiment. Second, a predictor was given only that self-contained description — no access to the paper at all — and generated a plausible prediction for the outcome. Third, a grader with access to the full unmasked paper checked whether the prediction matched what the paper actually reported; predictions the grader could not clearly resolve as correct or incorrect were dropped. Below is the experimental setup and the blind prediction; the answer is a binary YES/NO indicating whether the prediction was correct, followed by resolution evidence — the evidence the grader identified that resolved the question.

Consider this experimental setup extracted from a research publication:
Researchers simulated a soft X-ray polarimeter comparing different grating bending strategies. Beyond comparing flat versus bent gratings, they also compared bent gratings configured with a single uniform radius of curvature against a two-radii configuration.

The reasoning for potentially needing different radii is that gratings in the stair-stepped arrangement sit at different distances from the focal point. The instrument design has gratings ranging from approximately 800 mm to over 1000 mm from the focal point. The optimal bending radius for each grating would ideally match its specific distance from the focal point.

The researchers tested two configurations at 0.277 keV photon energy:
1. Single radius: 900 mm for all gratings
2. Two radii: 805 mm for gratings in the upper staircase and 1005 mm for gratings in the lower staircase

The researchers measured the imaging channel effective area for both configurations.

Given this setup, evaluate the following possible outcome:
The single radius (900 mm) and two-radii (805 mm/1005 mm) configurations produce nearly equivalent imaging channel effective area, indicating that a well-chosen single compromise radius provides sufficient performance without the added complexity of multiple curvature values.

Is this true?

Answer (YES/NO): YES